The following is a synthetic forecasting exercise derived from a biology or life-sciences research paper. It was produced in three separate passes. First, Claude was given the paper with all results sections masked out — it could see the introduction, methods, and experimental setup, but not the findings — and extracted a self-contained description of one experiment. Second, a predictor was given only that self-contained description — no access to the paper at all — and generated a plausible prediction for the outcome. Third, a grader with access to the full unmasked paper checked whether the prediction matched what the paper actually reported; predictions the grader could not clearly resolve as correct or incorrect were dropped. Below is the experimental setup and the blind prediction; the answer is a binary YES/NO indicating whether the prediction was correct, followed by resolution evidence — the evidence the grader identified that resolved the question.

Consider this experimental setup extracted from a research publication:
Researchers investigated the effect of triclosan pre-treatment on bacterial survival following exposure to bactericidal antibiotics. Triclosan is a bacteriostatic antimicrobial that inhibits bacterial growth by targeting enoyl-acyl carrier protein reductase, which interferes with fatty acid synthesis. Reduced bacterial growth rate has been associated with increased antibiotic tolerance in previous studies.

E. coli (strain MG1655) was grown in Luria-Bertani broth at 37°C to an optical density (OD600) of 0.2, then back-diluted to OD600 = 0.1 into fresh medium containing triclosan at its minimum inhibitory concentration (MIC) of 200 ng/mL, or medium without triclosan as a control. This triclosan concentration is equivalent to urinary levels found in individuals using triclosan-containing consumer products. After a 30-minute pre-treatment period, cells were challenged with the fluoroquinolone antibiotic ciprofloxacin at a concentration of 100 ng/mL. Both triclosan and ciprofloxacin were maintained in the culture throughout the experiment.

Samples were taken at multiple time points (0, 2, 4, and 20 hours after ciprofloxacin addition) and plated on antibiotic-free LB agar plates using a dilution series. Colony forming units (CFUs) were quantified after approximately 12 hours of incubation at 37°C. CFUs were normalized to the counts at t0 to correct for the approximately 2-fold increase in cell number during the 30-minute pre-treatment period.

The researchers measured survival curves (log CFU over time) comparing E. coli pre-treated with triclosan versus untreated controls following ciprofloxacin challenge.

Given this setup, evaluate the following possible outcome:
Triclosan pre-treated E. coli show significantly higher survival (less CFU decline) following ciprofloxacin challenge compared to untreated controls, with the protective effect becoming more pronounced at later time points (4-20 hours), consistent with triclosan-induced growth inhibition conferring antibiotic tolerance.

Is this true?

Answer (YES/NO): NO